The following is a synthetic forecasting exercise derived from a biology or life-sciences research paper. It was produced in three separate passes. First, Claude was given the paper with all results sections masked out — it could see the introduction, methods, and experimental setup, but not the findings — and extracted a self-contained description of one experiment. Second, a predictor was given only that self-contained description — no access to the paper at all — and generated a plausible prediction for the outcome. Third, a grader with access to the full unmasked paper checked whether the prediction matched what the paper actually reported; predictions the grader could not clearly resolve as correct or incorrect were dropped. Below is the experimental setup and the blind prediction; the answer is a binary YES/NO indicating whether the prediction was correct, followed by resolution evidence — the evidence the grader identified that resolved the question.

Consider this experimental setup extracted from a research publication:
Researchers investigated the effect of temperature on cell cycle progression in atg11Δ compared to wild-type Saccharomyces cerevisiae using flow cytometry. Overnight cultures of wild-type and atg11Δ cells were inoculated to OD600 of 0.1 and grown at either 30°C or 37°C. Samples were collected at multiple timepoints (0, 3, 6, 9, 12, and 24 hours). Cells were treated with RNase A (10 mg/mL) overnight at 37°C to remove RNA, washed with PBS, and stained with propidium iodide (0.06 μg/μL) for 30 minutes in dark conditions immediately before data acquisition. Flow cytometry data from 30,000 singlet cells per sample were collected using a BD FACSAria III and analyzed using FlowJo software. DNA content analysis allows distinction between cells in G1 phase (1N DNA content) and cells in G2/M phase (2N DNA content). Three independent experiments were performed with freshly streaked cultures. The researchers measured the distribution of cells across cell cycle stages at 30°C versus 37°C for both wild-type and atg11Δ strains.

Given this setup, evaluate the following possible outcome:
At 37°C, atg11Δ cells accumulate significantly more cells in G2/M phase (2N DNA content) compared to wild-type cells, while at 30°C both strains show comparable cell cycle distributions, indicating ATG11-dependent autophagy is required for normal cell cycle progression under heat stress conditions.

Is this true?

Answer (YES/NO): NO